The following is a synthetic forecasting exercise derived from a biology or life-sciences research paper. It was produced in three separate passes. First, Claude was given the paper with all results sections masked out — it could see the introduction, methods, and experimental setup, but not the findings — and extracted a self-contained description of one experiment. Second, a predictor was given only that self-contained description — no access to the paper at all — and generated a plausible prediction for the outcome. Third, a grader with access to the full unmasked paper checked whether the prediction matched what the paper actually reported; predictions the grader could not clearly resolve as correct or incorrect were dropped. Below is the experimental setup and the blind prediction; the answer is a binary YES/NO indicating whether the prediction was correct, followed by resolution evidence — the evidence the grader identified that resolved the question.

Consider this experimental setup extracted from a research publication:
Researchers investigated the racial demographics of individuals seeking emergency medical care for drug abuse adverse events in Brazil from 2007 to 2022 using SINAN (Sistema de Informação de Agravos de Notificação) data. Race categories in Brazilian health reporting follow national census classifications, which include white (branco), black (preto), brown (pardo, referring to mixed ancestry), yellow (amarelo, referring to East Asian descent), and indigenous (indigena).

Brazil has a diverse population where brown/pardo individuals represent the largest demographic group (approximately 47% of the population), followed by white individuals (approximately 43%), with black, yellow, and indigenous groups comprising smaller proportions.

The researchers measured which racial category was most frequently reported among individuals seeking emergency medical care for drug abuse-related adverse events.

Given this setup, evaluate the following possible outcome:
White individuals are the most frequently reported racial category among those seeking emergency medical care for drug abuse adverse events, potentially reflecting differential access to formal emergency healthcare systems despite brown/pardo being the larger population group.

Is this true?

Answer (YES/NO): YES